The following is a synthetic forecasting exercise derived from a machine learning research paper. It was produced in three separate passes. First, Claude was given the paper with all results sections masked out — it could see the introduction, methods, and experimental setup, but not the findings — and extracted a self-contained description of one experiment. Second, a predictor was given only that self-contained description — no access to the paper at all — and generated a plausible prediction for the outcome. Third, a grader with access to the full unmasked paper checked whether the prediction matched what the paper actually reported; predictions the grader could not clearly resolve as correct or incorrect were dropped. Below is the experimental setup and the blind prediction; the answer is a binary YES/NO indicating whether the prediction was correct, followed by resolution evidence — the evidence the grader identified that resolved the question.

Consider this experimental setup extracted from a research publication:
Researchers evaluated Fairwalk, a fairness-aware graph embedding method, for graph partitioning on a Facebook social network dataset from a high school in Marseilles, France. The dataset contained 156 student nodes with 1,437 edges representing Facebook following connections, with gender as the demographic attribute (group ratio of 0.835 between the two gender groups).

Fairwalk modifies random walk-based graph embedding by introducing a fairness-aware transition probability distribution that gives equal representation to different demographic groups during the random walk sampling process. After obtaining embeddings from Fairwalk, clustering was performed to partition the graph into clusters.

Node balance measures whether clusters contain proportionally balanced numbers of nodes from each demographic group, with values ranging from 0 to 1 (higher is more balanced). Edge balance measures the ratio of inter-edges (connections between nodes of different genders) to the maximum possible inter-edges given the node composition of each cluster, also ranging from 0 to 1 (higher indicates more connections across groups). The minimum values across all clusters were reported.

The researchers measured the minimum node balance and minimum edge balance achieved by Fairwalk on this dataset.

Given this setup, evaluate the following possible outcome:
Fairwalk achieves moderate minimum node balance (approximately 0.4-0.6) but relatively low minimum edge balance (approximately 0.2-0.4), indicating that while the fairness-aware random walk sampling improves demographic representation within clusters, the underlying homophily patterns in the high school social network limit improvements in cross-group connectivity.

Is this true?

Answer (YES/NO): NO